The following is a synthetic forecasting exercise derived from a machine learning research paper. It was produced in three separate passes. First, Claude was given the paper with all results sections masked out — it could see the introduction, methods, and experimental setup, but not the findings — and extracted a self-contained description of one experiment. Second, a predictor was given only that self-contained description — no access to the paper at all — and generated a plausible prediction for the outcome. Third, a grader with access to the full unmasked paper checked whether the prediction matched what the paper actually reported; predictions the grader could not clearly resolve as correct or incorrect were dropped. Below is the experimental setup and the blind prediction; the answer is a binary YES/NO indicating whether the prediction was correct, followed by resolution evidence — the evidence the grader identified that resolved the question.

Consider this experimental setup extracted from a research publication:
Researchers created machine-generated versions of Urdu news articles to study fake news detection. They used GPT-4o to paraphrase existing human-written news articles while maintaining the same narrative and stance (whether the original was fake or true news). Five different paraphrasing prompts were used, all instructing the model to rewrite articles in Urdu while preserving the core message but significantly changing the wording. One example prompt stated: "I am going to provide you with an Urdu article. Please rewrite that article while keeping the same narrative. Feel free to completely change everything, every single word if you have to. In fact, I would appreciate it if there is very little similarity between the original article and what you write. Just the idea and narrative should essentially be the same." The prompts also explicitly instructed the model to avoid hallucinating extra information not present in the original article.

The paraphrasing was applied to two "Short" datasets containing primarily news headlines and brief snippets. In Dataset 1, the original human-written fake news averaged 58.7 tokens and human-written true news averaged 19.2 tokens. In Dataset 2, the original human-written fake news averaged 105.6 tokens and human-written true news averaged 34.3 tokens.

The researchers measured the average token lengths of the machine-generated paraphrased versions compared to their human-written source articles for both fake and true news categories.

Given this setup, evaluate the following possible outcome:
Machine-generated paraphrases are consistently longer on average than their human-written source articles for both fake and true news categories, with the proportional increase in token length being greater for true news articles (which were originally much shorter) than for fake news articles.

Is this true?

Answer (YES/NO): NO